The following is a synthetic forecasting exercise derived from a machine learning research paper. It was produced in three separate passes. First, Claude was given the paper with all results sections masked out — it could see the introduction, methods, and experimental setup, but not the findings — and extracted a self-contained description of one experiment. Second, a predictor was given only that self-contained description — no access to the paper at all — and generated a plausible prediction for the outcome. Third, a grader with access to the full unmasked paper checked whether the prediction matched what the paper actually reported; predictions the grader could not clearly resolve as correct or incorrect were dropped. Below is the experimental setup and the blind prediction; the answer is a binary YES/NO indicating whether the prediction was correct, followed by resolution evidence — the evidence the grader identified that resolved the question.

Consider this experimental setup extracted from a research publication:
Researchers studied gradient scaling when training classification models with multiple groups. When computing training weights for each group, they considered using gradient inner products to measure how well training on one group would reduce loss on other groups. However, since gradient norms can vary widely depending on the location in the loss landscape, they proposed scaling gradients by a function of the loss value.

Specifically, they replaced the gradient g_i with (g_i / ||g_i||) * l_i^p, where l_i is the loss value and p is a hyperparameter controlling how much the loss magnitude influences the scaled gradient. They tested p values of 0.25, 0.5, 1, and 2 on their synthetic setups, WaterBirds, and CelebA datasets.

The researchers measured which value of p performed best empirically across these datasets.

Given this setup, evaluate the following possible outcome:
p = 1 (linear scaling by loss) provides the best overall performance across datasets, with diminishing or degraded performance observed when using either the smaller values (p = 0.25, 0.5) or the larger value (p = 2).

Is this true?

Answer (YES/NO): NO